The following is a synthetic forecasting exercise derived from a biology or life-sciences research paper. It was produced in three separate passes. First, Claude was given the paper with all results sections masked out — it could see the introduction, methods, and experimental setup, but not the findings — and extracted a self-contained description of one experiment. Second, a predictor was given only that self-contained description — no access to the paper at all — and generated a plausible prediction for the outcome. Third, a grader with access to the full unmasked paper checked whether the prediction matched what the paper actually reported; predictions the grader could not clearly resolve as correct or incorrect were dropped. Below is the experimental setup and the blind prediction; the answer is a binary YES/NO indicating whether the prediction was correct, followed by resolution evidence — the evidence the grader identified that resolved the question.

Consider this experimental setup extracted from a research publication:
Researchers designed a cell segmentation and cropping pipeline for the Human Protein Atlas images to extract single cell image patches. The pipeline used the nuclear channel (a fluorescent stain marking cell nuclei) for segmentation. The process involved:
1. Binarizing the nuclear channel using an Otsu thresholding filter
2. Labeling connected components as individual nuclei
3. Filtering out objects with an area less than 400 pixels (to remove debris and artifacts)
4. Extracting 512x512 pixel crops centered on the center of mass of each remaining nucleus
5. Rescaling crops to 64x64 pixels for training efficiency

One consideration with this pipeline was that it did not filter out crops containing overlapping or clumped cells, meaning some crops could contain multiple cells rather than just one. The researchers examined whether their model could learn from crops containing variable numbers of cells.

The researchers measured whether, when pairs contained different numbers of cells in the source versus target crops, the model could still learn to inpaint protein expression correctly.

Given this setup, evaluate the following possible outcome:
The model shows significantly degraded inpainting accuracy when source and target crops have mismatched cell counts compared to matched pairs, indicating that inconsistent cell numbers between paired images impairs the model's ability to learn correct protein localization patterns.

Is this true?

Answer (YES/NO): NO